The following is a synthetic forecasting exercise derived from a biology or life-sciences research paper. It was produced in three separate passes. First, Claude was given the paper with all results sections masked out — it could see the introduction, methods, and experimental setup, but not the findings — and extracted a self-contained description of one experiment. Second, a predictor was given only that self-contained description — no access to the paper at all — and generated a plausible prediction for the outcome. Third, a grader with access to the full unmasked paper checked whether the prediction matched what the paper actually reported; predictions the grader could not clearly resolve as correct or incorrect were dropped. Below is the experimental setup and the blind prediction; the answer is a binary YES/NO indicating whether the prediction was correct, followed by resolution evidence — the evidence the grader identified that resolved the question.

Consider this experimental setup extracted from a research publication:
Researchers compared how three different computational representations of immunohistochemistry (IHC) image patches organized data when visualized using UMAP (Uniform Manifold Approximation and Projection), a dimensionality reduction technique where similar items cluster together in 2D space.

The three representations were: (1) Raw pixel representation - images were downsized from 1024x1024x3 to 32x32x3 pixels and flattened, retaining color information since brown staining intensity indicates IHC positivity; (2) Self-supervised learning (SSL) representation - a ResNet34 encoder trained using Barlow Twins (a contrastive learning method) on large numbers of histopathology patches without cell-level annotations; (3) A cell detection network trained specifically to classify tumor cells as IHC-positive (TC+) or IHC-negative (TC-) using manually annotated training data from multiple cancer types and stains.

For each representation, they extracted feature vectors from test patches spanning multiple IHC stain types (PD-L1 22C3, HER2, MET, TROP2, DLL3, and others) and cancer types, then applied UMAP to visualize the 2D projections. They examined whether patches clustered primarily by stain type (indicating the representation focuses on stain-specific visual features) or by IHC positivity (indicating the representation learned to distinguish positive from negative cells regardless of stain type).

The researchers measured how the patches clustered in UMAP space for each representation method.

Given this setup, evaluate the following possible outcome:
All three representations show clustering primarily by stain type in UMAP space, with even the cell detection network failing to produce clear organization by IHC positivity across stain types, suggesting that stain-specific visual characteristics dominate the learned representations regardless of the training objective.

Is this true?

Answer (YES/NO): NO